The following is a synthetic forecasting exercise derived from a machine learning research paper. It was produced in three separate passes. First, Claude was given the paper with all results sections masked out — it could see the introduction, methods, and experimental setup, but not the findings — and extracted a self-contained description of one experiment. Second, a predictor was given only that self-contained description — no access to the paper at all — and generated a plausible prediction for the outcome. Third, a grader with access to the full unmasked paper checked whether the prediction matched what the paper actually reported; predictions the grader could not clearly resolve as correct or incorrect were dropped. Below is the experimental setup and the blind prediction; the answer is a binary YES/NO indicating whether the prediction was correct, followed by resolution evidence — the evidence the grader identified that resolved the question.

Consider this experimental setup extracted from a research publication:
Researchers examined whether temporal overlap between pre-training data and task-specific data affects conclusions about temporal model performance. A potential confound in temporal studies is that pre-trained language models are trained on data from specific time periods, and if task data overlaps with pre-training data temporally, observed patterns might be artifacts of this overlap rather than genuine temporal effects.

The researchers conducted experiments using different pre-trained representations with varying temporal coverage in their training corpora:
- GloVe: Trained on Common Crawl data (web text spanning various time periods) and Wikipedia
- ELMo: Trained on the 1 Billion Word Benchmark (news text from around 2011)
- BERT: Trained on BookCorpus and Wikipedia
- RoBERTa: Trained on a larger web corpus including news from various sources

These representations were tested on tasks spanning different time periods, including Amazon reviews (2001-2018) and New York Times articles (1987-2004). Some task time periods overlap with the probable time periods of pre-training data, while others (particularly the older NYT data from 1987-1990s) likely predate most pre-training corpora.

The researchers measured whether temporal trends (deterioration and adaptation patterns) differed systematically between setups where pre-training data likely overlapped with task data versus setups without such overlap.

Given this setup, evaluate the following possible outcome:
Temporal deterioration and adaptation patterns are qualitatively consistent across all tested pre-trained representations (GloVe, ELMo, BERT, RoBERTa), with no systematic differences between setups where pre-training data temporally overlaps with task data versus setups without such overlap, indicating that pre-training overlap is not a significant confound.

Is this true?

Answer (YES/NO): YES